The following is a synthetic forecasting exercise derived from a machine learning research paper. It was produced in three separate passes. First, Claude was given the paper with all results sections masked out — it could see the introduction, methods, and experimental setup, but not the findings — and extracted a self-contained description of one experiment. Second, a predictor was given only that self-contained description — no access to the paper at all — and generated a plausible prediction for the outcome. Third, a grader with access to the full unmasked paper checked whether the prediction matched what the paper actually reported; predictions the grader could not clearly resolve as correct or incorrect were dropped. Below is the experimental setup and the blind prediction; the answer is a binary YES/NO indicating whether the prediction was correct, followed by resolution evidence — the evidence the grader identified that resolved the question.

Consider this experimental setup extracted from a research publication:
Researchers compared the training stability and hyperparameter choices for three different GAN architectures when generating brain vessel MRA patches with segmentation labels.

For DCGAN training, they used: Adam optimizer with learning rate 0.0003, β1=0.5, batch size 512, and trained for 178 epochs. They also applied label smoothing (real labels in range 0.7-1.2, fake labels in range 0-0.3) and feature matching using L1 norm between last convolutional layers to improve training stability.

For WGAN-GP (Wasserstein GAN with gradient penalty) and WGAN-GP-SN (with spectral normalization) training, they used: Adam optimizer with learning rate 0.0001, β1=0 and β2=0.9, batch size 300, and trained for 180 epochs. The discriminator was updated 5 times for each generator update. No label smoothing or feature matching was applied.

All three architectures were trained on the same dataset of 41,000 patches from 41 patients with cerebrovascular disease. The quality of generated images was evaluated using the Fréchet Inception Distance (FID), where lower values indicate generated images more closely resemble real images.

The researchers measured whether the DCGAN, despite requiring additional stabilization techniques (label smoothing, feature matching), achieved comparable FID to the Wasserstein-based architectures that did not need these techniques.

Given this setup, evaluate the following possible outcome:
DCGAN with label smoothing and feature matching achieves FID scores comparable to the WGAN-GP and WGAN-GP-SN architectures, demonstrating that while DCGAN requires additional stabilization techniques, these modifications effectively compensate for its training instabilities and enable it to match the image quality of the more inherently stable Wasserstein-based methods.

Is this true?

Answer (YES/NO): NO